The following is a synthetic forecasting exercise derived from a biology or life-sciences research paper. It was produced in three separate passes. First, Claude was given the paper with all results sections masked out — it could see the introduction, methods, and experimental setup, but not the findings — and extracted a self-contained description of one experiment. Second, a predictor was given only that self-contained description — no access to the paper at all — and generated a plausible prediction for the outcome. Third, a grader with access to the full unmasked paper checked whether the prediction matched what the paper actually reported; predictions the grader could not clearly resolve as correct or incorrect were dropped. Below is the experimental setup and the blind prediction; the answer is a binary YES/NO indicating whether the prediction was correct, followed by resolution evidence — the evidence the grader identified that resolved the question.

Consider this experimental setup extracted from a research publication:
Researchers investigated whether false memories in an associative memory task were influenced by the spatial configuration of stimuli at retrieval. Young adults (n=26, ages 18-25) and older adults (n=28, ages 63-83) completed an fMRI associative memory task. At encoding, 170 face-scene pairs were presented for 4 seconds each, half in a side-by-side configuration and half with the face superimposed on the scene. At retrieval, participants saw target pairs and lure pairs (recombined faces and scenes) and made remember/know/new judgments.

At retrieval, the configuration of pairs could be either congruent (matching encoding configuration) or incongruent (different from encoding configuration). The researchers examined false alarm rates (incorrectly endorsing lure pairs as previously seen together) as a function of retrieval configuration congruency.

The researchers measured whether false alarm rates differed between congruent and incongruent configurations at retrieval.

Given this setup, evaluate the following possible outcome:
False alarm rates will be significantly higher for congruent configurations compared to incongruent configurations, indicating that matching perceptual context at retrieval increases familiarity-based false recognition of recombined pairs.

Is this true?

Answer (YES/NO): YES